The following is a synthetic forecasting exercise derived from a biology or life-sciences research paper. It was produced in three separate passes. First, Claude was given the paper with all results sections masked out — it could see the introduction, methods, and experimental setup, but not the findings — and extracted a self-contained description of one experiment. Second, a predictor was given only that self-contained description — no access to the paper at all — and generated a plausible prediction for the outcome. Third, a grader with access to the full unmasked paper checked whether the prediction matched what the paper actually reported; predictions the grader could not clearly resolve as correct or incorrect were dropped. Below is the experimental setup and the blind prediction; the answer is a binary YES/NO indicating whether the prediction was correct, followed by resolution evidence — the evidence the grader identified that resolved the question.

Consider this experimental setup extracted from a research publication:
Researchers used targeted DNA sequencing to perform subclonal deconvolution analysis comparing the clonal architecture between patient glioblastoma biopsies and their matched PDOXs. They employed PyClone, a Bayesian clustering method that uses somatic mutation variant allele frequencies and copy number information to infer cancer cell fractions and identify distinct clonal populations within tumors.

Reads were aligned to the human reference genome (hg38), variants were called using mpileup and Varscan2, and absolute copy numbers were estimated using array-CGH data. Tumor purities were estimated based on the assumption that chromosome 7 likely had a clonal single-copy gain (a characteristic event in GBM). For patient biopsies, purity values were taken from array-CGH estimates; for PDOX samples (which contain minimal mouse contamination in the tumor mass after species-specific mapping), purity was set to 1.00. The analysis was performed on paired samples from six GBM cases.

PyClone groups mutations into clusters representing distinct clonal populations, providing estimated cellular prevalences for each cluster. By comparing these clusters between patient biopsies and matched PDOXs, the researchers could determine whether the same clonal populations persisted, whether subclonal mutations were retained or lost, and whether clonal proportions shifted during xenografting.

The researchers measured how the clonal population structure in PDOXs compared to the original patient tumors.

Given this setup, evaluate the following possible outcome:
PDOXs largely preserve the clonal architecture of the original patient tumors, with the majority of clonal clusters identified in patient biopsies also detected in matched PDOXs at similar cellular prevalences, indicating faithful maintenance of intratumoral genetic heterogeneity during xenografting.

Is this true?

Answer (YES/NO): YES